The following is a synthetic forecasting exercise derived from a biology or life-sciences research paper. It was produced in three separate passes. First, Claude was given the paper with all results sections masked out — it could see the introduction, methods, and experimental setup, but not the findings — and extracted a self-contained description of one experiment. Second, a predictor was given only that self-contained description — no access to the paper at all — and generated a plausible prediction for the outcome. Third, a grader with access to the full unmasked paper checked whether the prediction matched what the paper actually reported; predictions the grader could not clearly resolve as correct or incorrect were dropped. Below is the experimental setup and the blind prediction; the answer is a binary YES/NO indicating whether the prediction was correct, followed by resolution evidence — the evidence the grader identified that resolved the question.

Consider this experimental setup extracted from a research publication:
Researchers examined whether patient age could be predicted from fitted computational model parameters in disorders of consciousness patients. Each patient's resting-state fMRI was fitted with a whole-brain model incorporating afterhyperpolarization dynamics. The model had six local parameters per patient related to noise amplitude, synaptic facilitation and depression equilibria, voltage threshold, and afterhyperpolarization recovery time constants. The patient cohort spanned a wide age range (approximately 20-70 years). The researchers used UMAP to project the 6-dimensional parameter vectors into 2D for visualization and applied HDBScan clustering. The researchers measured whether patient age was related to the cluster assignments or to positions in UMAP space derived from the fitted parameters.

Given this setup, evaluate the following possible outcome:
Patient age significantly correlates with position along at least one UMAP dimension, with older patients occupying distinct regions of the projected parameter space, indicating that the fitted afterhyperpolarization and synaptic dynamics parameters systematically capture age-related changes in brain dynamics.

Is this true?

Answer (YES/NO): NO